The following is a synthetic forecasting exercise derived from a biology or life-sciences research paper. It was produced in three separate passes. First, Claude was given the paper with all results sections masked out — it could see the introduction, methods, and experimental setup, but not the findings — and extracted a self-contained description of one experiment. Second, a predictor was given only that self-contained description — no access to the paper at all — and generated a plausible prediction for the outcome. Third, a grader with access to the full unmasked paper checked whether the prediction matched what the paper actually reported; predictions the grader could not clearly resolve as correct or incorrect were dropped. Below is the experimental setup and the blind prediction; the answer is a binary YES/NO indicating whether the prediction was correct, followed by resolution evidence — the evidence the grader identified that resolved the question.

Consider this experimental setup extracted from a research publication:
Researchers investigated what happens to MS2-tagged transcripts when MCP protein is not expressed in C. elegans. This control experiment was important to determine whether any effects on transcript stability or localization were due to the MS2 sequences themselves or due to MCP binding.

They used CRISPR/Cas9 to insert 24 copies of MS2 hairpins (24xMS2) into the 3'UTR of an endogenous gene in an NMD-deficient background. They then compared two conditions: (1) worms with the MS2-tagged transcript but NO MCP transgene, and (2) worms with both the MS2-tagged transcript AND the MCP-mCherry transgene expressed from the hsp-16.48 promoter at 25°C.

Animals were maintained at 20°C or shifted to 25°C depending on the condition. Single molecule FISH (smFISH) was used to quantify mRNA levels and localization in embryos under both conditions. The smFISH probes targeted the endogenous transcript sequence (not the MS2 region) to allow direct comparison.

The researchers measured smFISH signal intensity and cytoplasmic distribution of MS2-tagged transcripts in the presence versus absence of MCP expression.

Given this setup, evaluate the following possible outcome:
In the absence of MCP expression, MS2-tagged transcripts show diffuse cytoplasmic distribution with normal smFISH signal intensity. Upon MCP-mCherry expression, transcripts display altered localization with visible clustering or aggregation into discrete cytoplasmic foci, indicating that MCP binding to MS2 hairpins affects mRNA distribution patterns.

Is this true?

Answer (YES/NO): NO